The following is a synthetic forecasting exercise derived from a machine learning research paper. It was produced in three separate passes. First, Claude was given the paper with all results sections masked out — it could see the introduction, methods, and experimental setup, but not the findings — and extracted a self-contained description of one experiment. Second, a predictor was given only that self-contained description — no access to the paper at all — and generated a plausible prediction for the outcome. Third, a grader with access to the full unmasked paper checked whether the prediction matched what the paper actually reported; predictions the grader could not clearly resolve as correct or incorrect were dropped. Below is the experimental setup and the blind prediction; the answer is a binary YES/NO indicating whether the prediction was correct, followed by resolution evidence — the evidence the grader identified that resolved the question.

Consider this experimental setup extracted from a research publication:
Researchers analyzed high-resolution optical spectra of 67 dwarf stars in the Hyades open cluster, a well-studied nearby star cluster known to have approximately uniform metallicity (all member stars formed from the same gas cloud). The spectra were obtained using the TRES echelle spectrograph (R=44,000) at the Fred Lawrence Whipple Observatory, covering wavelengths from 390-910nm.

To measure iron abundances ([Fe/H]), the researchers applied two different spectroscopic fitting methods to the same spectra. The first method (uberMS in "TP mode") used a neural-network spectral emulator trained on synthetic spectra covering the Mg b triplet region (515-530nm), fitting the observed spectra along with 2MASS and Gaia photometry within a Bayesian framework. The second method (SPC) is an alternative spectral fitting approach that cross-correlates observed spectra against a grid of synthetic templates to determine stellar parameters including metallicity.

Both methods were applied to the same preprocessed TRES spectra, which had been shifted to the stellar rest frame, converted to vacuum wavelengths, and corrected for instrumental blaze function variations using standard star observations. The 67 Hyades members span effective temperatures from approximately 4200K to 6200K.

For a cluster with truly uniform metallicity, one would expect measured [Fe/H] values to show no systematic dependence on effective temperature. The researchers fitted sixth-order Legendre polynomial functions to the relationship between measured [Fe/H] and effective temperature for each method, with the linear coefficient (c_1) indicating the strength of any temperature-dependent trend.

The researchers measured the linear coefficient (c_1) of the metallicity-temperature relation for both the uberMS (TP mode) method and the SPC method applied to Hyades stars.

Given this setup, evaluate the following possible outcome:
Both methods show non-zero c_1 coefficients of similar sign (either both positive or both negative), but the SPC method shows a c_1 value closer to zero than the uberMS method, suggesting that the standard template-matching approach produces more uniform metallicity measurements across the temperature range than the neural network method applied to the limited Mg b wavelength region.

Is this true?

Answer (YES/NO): YES